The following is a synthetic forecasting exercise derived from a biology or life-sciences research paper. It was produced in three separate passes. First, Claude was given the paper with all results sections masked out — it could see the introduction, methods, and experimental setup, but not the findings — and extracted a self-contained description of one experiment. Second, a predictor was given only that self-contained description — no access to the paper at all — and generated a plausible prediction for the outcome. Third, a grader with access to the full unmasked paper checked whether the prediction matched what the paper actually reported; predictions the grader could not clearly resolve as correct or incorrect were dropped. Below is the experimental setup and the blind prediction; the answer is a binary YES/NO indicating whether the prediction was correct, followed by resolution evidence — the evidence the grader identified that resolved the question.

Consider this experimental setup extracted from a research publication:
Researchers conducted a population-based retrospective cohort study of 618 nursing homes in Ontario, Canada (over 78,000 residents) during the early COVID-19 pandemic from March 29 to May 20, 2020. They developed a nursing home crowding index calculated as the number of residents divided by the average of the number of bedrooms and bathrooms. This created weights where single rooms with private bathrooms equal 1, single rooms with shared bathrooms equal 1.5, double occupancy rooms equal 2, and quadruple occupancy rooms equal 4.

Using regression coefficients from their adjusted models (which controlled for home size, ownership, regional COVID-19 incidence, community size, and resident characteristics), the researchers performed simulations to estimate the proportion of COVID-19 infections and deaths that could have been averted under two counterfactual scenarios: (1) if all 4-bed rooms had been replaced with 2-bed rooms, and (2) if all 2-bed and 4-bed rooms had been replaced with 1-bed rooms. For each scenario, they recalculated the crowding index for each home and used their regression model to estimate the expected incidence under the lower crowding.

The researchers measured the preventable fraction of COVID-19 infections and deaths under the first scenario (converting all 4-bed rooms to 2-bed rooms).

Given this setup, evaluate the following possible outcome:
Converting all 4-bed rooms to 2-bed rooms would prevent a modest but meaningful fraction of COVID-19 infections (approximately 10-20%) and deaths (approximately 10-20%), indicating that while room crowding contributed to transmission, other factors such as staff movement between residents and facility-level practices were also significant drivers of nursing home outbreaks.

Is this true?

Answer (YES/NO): YES